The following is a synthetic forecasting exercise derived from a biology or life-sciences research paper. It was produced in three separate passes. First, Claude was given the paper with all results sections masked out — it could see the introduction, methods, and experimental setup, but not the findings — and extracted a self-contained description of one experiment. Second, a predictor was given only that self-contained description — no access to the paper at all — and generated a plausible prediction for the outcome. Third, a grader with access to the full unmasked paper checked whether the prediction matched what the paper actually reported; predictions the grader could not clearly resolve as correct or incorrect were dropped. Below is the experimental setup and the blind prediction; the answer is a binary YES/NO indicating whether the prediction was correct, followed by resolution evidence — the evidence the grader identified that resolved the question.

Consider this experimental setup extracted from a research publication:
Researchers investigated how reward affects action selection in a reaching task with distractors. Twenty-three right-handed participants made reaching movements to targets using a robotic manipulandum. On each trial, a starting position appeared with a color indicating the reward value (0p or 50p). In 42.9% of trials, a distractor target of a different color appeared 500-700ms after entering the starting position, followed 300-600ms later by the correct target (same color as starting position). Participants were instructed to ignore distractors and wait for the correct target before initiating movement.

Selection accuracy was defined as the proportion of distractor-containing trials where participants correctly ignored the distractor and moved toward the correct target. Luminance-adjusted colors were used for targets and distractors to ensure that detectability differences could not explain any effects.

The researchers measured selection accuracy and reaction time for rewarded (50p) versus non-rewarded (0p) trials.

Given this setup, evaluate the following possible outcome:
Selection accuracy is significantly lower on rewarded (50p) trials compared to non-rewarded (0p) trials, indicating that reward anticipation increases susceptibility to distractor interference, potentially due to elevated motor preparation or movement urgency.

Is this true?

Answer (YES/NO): NO